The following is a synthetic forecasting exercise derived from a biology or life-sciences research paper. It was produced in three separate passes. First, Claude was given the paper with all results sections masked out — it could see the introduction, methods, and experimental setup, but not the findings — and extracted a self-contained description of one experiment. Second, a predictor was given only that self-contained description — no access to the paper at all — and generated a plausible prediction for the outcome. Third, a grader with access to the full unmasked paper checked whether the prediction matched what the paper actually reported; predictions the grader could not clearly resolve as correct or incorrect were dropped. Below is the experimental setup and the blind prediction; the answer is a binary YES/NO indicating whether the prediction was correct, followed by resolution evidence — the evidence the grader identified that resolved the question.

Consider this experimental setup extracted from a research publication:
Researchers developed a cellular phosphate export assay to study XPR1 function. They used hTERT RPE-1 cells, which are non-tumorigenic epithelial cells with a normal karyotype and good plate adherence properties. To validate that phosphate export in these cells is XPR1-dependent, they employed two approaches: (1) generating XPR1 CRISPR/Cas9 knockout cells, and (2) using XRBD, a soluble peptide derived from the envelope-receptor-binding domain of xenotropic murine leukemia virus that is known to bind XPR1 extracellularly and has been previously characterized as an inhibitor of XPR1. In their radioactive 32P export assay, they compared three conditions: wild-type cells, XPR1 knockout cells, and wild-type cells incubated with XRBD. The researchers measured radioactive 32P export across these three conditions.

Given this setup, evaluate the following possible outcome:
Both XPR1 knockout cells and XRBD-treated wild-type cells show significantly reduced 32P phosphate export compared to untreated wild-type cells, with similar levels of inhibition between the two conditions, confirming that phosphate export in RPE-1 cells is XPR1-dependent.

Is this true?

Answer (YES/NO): YES